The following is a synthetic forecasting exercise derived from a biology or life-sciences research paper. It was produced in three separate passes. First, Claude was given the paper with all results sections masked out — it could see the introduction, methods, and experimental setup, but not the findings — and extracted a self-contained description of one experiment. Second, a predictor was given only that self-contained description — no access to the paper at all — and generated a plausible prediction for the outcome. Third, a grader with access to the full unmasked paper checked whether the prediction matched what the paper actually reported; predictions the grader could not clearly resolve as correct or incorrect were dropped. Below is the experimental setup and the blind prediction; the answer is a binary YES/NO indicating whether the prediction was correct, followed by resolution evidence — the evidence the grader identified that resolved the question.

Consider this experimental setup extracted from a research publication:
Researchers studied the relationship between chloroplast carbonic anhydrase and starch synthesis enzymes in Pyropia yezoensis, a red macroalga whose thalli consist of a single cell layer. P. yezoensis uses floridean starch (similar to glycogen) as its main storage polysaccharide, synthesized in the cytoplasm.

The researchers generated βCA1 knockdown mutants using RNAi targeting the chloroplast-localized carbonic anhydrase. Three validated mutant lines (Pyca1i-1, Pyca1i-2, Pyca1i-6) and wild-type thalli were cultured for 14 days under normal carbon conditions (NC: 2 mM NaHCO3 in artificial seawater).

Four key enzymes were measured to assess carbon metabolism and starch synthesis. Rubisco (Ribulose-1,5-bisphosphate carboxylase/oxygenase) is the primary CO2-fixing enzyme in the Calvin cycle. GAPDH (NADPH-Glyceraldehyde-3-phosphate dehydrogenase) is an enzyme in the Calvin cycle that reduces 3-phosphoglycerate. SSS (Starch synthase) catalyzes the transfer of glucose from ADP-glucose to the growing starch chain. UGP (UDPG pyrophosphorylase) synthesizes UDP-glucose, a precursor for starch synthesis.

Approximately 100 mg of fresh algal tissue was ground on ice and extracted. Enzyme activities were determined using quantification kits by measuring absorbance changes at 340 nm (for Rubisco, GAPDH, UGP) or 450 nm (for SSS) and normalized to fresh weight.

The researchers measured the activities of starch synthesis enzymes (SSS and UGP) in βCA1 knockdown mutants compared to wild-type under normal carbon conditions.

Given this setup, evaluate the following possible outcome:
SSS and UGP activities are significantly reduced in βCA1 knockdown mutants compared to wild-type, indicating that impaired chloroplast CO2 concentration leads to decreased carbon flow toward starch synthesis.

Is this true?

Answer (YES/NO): NO